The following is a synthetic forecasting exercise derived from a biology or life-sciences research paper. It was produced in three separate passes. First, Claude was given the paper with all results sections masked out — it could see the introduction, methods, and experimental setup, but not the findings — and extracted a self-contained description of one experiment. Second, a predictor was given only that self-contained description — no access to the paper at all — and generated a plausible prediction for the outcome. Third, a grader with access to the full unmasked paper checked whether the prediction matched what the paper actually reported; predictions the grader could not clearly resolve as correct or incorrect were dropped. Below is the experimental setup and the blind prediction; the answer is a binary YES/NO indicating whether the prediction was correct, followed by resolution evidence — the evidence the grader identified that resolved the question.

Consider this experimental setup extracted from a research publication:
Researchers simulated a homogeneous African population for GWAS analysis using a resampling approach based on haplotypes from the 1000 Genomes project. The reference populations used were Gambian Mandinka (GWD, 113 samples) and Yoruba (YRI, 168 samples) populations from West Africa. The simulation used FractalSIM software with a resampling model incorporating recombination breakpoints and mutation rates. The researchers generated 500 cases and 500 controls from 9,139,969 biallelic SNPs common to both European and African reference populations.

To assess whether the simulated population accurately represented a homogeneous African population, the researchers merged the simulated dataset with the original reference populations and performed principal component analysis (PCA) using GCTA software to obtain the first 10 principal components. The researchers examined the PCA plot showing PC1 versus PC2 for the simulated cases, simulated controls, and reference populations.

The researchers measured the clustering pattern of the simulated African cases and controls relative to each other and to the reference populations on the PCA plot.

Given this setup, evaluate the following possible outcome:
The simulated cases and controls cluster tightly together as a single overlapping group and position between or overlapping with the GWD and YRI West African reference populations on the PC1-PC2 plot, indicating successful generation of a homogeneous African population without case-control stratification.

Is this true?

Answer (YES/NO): YES